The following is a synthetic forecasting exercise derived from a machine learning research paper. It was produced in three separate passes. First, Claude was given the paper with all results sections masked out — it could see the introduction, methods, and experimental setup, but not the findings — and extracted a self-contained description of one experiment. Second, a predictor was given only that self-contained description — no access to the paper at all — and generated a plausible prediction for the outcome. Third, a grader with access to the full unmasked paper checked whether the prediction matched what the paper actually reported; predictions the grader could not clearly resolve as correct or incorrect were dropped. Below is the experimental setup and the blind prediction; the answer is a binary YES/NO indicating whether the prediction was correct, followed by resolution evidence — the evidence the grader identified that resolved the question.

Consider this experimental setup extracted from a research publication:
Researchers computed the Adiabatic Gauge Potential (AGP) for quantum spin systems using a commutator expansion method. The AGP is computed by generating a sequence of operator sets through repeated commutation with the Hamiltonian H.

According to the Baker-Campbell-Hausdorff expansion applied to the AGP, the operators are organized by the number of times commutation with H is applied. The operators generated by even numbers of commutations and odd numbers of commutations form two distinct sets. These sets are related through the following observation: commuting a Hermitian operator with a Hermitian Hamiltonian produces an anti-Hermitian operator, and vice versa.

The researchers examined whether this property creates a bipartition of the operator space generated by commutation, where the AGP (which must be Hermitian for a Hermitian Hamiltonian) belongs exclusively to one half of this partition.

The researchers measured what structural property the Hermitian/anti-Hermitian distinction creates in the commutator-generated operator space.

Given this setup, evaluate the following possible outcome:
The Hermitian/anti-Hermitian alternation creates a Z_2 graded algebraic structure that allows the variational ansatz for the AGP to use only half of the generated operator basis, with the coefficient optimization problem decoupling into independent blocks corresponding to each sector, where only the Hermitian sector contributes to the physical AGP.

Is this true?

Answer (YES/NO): NO